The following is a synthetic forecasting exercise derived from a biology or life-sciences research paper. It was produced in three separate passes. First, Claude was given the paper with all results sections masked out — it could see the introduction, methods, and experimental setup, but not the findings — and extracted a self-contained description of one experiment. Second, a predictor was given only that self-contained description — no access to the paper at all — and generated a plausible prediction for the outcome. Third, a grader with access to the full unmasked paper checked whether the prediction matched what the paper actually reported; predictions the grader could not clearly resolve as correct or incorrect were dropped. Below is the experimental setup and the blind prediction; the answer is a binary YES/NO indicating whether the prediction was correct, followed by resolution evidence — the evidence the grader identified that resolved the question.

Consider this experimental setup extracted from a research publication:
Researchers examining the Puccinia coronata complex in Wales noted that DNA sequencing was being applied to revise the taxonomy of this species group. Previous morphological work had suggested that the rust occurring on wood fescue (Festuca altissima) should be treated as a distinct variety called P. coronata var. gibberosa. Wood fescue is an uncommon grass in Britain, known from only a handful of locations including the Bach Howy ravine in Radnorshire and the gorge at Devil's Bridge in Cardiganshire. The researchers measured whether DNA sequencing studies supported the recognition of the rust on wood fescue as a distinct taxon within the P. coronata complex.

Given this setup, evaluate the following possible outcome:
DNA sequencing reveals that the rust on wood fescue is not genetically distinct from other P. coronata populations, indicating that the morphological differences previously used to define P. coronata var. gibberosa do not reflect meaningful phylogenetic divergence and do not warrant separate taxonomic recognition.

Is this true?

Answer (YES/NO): NO